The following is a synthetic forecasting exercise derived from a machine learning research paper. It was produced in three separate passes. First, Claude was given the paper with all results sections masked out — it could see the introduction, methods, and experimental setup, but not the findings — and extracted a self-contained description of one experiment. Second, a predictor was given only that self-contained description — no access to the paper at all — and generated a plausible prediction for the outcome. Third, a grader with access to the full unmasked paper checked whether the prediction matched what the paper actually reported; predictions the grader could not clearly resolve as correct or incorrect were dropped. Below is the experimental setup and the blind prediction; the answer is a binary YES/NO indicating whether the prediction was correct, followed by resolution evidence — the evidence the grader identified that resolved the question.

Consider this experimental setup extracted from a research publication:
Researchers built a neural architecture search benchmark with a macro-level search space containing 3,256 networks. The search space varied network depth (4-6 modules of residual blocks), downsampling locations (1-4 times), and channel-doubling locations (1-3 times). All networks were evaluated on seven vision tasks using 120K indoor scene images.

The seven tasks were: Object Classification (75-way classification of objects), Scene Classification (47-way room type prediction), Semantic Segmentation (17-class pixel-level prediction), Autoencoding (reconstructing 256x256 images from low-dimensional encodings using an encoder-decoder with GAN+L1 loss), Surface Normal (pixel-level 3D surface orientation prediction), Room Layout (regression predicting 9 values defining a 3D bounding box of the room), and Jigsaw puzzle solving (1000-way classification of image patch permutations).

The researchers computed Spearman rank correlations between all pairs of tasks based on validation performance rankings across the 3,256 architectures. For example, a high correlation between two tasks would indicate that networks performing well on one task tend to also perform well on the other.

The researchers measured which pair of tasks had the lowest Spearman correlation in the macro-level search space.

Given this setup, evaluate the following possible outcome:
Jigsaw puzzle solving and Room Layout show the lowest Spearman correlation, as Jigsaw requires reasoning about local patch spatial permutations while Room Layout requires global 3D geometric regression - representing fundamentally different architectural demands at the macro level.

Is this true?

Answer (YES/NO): NO